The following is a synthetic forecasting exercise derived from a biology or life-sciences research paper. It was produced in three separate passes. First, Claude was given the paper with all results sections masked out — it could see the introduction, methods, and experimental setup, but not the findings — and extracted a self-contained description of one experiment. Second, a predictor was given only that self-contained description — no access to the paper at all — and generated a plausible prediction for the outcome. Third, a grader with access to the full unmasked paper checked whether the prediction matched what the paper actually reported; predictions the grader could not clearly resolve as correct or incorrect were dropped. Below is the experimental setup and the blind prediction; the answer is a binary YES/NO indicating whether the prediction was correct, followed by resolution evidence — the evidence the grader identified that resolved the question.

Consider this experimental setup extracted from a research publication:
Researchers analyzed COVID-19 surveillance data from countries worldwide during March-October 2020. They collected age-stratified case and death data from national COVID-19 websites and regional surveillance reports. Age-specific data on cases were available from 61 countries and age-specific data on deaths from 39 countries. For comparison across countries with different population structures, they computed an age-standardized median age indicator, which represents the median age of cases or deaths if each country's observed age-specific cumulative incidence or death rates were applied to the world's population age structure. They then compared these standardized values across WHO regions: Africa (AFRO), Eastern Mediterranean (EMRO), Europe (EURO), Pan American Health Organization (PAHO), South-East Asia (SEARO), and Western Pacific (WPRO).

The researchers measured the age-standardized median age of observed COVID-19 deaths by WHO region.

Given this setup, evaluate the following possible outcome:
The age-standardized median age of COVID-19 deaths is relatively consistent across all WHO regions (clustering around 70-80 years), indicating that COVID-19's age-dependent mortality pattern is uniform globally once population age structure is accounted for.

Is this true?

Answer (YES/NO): NO